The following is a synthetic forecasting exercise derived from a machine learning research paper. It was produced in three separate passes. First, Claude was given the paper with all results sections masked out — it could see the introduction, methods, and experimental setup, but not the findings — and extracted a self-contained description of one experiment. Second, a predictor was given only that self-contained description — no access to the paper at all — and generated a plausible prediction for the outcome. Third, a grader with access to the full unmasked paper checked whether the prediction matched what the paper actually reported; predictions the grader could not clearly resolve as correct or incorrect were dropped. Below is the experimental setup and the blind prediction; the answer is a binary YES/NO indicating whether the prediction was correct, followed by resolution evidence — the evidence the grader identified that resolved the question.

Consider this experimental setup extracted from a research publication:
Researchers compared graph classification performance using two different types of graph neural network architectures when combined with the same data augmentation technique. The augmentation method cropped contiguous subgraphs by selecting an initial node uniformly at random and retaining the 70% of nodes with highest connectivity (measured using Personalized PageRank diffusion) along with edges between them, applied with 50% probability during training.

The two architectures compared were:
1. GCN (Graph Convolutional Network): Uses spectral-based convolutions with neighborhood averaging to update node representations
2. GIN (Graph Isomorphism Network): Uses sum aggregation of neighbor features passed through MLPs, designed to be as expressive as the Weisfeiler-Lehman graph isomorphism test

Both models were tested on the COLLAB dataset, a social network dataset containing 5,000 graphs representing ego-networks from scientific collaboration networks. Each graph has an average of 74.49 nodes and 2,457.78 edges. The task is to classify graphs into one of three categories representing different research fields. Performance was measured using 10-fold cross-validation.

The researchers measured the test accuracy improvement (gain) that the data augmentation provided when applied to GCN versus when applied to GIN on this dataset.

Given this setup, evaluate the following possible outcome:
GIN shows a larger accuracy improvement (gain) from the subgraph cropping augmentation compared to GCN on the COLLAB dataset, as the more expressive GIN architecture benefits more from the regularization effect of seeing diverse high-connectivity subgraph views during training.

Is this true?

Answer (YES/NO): YES